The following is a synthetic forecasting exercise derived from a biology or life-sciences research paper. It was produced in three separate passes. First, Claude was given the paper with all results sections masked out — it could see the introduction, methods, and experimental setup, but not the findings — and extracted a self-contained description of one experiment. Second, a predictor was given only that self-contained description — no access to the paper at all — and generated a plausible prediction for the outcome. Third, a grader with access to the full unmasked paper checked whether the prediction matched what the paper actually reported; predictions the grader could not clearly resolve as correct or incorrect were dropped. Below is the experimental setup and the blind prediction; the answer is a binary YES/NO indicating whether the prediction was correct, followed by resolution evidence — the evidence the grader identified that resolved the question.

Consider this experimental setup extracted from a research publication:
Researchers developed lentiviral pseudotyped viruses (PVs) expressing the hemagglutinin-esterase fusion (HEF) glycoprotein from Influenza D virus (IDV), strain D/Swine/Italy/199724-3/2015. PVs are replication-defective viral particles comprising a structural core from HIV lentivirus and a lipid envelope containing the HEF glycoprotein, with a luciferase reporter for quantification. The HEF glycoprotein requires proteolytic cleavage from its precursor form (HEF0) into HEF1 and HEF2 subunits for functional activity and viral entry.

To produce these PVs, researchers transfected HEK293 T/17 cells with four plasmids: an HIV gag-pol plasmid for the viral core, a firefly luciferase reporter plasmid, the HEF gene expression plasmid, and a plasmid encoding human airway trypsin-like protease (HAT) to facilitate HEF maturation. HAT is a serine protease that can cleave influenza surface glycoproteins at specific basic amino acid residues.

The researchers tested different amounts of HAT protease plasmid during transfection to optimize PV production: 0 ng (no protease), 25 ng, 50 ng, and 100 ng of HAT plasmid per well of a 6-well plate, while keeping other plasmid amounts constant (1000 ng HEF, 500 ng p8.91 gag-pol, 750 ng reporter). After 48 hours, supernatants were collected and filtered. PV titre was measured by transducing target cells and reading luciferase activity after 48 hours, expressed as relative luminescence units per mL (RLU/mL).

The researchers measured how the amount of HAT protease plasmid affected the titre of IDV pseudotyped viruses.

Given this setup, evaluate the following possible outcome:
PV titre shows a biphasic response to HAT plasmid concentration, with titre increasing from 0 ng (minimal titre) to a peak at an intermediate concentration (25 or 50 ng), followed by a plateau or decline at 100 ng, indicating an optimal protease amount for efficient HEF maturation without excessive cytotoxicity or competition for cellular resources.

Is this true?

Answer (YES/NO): YES